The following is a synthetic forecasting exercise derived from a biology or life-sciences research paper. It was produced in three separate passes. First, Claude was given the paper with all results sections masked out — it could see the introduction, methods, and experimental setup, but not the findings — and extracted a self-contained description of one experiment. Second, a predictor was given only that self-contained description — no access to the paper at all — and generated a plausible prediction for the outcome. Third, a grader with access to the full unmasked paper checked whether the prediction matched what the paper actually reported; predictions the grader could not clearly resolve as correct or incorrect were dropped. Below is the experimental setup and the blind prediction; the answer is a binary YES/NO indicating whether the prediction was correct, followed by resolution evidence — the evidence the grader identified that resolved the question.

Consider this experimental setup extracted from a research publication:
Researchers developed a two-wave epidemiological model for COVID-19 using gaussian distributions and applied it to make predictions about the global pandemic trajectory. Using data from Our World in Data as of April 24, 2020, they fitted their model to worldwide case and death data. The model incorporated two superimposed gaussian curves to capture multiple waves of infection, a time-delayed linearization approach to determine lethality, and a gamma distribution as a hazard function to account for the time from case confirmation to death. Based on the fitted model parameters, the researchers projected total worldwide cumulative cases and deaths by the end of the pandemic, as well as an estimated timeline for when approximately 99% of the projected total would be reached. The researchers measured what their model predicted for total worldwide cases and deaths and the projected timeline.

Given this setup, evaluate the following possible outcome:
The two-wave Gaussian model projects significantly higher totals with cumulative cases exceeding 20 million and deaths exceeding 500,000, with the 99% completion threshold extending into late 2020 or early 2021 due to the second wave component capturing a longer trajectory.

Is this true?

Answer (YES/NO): NO